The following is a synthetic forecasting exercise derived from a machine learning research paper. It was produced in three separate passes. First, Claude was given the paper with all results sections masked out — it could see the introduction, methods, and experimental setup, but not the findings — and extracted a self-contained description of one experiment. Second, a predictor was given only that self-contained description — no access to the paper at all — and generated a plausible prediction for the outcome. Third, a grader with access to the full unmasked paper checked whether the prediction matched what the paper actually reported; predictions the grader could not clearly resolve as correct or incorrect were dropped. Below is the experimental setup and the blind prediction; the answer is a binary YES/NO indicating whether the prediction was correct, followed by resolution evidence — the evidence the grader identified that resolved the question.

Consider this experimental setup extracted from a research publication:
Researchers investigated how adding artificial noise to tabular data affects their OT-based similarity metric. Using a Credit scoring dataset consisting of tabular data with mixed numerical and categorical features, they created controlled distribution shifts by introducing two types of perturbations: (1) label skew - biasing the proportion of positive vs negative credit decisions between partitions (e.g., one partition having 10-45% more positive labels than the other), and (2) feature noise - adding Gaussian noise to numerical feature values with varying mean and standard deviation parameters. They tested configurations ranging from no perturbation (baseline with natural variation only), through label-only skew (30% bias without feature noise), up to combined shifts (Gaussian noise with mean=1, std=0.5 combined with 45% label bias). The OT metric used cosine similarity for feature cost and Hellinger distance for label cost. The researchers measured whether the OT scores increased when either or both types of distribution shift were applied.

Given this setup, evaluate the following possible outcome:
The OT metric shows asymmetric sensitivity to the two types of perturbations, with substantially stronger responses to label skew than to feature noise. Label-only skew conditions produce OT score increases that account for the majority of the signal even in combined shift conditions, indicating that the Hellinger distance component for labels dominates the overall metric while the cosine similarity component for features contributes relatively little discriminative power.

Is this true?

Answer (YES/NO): NO